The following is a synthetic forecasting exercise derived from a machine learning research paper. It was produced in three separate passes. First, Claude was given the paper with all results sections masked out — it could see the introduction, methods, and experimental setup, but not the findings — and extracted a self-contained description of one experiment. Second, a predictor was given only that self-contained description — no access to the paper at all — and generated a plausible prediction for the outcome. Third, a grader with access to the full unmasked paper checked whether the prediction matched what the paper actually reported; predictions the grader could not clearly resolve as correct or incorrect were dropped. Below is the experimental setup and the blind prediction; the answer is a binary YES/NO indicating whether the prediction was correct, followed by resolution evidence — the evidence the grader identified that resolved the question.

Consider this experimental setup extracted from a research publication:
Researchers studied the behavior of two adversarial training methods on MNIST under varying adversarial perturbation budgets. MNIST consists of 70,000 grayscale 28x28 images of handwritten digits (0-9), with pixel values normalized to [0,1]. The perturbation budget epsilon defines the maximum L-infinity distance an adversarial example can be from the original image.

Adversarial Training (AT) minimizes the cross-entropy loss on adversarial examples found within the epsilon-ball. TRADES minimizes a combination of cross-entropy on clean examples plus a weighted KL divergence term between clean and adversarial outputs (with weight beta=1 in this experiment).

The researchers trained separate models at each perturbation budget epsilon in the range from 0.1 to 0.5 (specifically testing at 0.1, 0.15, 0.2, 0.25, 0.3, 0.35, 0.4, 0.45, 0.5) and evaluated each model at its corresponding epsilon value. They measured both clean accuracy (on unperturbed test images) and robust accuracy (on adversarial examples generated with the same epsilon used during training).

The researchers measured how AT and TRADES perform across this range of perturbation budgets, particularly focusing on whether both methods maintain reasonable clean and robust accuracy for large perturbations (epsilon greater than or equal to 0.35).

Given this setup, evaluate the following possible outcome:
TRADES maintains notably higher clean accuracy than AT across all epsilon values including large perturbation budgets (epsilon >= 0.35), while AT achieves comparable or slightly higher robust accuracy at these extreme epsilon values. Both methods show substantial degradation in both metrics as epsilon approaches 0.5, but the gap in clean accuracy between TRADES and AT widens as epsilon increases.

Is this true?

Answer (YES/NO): NO